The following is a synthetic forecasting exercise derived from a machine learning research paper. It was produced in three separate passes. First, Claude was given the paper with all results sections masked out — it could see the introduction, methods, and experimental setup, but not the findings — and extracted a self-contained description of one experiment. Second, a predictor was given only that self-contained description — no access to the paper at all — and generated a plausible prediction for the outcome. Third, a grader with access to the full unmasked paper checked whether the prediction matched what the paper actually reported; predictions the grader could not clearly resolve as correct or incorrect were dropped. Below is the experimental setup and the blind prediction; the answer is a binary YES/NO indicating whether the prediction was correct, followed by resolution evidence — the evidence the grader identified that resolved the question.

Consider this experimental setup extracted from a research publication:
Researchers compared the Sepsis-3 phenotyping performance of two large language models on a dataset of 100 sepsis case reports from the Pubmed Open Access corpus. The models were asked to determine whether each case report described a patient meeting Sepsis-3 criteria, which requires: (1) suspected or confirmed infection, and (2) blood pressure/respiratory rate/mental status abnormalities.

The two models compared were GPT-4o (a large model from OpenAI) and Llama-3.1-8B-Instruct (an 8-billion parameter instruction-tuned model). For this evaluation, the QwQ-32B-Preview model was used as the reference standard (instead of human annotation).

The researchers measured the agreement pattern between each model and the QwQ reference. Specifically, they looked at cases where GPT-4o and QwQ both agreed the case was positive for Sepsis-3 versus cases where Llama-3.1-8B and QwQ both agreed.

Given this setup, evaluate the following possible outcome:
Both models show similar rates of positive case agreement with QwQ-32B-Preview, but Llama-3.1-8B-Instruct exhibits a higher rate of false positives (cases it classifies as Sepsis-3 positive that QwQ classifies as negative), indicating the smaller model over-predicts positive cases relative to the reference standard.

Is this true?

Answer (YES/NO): YES